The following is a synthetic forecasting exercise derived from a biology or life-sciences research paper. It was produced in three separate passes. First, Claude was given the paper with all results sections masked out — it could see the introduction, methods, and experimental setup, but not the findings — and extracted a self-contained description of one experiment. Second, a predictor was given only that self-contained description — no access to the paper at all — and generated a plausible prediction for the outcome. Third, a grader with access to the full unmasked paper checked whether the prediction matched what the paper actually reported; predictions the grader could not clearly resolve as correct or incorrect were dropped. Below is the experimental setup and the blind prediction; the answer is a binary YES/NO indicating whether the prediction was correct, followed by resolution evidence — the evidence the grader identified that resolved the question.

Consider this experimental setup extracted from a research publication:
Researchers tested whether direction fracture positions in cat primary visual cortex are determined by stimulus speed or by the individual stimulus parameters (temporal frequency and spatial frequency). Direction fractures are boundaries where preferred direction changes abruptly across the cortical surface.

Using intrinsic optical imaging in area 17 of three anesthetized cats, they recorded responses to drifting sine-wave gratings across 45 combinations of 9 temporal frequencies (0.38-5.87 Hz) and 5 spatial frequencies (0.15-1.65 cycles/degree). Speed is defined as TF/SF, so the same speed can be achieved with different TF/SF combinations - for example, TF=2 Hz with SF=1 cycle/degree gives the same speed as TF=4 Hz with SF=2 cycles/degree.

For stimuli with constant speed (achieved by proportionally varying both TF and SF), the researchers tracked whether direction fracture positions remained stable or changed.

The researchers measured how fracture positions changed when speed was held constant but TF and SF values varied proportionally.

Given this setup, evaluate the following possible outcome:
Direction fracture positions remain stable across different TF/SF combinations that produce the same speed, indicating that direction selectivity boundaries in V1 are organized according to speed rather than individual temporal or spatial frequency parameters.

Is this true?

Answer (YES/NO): YES